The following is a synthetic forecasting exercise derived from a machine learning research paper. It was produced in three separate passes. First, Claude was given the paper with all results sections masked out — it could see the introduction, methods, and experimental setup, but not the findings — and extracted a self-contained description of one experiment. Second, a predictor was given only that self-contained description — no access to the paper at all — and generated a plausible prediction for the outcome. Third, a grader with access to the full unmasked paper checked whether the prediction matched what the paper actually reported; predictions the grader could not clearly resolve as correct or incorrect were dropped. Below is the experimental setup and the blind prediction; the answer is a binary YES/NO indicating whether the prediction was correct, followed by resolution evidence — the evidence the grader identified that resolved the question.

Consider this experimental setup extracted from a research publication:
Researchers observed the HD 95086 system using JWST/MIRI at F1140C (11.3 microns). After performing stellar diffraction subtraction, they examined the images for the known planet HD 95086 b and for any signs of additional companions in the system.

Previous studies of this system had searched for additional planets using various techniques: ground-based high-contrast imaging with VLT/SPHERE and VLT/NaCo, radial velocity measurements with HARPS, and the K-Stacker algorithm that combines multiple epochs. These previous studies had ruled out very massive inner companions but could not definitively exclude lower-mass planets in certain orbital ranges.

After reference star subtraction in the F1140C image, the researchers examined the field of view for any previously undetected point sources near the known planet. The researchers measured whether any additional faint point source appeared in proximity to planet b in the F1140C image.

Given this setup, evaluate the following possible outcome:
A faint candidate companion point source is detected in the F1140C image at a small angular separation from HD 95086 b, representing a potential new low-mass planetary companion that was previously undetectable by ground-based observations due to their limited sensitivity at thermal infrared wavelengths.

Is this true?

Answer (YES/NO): NO